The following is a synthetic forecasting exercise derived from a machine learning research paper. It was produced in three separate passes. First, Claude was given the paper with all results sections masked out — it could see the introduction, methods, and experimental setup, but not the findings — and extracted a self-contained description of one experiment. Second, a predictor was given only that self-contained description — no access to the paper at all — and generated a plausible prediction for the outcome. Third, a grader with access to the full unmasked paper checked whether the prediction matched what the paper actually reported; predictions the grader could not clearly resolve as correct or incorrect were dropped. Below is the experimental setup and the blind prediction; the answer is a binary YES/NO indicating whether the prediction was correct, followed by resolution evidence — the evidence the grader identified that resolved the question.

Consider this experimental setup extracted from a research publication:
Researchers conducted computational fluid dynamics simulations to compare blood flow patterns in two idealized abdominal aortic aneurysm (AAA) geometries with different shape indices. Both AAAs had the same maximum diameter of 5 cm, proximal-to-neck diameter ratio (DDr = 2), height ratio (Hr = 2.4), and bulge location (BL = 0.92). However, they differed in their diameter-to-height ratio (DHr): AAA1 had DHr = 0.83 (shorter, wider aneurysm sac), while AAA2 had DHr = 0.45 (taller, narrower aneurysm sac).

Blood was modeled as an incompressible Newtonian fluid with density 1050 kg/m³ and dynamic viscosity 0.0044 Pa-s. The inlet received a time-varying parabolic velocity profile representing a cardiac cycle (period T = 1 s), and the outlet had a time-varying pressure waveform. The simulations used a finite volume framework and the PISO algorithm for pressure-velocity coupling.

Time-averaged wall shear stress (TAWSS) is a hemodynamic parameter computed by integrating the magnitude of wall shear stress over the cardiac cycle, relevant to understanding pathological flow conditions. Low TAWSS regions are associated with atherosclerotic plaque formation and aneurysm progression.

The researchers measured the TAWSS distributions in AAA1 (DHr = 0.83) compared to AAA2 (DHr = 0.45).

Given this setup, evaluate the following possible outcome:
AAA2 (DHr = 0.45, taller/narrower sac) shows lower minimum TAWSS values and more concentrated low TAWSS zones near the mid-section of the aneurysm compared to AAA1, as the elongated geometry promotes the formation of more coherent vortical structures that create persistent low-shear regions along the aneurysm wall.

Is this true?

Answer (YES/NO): NO